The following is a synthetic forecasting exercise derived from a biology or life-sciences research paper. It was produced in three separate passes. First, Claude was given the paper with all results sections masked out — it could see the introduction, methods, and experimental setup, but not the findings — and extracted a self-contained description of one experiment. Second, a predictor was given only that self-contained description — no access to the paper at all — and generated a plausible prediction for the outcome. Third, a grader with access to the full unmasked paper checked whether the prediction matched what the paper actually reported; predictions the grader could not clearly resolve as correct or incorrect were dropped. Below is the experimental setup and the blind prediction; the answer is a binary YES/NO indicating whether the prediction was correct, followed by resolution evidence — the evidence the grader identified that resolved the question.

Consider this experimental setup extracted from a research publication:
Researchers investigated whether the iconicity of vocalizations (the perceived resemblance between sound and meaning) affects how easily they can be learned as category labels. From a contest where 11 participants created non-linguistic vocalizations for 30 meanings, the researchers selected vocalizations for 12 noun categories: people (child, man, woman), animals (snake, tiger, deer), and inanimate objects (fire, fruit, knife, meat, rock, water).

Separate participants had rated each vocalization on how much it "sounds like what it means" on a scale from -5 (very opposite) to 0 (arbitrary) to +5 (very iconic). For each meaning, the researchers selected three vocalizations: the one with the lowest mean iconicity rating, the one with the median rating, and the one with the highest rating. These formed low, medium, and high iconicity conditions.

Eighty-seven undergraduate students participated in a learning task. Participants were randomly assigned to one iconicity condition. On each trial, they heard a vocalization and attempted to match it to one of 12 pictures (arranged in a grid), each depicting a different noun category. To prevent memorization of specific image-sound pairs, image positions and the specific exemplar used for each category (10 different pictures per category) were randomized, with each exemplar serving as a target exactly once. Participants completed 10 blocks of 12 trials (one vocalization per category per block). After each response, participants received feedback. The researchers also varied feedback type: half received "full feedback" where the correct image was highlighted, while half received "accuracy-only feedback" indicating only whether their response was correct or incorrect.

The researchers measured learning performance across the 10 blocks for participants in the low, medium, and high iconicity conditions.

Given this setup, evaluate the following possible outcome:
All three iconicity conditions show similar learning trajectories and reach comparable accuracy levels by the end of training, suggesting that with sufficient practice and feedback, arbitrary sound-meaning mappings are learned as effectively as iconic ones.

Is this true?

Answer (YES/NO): NO